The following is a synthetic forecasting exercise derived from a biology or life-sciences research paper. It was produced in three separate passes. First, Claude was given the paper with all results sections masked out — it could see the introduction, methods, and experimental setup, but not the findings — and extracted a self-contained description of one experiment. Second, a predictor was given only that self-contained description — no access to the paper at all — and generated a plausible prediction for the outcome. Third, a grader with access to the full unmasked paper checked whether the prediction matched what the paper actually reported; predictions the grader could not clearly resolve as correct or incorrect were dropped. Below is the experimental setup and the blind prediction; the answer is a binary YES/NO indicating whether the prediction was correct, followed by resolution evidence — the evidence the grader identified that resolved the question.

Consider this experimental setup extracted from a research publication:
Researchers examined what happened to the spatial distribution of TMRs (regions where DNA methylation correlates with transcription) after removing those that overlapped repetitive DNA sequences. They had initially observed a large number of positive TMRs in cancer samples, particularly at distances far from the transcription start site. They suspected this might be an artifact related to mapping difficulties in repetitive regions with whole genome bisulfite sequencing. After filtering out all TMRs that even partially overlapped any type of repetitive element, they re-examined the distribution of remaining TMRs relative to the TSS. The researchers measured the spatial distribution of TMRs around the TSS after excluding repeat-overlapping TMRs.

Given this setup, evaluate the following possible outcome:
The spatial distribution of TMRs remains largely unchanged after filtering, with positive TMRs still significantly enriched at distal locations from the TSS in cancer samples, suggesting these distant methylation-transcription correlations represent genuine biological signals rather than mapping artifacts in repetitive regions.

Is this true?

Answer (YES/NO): NO